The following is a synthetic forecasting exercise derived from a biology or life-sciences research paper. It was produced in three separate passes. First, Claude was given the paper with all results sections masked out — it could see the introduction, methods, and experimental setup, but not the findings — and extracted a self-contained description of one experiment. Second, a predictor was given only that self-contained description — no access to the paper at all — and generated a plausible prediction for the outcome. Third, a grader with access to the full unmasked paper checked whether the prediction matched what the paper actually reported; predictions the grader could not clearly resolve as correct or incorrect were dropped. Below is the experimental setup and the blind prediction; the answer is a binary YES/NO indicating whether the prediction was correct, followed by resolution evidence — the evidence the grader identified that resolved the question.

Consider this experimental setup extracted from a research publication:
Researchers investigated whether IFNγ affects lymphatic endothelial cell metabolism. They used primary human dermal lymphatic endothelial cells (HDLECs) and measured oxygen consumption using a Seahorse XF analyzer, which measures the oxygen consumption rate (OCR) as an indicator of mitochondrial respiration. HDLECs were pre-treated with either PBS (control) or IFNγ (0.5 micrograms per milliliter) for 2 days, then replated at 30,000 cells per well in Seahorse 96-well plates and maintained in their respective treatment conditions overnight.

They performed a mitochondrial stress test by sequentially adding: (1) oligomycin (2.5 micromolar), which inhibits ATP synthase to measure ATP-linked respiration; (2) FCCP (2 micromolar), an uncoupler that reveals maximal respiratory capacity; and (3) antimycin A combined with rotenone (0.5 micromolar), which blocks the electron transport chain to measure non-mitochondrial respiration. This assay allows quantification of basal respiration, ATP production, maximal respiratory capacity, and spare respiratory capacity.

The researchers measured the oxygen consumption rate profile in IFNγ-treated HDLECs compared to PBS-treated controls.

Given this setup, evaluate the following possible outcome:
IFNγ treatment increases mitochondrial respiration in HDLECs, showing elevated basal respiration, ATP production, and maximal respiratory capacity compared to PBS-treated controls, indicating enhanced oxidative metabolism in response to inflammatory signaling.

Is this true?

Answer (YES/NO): NO